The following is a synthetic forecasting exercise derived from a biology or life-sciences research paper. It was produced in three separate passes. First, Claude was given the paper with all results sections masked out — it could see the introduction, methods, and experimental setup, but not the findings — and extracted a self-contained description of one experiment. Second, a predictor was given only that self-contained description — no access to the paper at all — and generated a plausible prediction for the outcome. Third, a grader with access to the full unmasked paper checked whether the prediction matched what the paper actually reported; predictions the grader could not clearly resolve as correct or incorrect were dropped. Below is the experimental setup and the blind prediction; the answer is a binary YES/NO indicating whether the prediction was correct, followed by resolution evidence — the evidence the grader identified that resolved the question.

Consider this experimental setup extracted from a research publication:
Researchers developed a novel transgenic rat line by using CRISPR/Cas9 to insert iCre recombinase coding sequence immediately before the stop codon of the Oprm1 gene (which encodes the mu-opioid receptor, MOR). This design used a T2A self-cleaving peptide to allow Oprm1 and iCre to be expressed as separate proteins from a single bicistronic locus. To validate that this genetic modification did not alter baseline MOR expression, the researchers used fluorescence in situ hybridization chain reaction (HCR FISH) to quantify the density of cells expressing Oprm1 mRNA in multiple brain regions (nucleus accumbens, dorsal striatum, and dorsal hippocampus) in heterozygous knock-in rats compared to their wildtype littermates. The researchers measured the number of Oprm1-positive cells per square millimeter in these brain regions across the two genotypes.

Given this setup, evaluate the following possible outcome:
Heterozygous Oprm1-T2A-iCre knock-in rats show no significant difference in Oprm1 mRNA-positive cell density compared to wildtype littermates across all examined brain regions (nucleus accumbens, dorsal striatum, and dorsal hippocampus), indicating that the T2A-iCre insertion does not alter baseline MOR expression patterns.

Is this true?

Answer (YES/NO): YES